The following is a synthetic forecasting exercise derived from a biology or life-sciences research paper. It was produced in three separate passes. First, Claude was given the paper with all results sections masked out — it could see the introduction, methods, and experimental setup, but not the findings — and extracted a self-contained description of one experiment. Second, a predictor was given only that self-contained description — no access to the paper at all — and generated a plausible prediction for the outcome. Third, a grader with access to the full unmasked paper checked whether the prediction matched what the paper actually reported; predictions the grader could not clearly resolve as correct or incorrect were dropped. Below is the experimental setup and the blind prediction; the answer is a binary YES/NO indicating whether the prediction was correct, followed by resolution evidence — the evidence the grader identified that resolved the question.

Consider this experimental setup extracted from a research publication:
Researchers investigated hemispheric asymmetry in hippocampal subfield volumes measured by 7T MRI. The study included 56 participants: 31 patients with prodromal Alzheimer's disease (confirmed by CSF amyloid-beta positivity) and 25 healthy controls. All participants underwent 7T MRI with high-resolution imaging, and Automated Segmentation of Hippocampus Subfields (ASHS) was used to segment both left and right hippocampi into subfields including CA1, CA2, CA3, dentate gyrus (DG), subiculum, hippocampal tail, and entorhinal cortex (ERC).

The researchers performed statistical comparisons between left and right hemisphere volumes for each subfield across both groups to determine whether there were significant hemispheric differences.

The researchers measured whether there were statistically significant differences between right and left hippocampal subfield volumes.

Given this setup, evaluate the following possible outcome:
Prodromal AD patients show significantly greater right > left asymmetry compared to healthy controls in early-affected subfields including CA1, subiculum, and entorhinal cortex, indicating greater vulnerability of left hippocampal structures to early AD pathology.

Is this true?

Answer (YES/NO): NO